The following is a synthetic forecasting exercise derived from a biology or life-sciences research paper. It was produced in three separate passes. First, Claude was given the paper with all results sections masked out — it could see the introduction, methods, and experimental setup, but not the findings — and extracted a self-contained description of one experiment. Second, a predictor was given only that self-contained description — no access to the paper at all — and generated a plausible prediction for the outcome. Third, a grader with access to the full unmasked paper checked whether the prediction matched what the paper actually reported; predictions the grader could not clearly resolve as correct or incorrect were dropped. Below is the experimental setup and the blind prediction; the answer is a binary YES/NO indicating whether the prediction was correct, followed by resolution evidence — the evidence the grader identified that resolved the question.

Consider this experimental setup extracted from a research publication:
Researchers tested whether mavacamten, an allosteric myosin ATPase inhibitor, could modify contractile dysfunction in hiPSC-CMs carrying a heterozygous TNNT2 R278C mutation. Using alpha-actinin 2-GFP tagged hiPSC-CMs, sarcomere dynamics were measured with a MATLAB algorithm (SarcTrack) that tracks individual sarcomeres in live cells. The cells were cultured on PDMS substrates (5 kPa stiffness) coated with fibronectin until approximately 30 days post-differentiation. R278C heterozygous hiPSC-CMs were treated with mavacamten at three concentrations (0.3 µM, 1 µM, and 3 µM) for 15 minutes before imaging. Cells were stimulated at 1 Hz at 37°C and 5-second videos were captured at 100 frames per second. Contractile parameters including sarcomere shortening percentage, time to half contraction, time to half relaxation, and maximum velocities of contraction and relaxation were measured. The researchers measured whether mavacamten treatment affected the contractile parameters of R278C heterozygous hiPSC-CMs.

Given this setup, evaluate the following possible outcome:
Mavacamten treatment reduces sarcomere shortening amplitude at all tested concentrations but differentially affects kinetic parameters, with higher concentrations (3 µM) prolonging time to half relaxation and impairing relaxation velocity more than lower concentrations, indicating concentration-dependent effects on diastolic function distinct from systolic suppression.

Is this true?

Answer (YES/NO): NO